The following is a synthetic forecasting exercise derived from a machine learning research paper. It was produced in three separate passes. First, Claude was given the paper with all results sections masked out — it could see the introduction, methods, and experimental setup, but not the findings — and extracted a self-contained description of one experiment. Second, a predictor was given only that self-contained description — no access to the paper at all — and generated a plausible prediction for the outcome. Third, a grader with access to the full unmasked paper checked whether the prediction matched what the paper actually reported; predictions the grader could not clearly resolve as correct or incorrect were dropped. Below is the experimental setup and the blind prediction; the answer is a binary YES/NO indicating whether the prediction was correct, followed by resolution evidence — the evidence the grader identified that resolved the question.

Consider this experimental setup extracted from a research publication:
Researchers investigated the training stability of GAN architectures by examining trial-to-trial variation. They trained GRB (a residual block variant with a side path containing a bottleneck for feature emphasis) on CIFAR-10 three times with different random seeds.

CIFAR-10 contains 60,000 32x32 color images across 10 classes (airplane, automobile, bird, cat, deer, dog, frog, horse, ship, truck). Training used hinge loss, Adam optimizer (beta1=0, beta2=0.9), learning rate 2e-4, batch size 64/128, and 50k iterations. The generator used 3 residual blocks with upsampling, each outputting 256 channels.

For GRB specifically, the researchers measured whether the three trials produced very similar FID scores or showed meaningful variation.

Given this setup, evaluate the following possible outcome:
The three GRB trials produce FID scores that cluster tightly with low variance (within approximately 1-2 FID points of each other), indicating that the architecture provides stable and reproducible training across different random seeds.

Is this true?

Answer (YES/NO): YES